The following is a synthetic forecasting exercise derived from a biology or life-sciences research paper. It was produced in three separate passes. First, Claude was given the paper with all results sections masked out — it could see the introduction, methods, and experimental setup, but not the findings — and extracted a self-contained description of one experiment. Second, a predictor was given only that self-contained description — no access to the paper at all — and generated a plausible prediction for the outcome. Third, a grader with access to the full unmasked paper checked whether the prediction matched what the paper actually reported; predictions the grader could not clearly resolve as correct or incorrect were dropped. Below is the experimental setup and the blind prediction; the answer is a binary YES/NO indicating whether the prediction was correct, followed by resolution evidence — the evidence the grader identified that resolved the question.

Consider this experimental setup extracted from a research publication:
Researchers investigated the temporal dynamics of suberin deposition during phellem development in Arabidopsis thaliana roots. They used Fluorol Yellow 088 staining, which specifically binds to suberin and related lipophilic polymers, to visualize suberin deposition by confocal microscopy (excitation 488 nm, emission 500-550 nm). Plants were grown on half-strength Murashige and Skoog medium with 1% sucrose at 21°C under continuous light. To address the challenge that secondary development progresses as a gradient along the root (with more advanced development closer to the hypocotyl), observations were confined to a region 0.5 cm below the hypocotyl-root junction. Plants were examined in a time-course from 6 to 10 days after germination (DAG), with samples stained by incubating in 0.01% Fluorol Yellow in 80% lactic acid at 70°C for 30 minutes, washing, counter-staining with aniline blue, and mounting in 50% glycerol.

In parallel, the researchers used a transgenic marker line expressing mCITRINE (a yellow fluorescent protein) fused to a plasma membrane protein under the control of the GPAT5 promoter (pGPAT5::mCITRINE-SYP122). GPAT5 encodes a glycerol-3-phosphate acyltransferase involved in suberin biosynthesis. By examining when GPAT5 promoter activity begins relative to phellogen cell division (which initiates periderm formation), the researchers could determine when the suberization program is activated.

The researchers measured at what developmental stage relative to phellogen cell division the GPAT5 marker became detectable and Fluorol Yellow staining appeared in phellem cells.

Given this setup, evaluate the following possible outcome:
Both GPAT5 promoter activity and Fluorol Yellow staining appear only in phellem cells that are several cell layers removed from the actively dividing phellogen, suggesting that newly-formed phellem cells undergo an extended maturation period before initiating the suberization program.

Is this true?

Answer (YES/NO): NO